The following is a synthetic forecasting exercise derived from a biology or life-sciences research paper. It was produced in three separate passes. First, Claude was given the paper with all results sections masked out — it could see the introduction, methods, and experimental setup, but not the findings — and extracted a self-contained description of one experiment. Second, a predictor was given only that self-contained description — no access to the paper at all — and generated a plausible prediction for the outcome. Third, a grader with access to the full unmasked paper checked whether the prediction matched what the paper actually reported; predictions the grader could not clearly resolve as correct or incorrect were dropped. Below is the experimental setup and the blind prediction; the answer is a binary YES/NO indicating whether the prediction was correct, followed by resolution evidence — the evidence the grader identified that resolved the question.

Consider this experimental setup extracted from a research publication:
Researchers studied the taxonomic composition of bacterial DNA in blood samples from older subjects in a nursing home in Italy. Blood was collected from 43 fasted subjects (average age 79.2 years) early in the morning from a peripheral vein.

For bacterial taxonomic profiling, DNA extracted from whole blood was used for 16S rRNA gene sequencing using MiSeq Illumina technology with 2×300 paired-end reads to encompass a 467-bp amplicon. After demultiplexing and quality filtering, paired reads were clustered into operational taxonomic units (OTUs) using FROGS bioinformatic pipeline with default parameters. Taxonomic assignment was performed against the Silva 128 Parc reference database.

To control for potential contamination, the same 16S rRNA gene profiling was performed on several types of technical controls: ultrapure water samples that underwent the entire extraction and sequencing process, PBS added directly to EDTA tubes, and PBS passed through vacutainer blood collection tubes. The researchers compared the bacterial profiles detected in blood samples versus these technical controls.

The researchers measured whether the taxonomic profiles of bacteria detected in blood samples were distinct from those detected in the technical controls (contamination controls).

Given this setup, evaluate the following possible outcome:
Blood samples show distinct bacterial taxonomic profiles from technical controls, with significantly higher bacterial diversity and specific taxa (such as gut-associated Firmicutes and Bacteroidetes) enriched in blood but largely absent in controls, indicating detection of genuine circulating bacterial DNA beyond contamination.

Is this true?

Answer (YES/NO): NO